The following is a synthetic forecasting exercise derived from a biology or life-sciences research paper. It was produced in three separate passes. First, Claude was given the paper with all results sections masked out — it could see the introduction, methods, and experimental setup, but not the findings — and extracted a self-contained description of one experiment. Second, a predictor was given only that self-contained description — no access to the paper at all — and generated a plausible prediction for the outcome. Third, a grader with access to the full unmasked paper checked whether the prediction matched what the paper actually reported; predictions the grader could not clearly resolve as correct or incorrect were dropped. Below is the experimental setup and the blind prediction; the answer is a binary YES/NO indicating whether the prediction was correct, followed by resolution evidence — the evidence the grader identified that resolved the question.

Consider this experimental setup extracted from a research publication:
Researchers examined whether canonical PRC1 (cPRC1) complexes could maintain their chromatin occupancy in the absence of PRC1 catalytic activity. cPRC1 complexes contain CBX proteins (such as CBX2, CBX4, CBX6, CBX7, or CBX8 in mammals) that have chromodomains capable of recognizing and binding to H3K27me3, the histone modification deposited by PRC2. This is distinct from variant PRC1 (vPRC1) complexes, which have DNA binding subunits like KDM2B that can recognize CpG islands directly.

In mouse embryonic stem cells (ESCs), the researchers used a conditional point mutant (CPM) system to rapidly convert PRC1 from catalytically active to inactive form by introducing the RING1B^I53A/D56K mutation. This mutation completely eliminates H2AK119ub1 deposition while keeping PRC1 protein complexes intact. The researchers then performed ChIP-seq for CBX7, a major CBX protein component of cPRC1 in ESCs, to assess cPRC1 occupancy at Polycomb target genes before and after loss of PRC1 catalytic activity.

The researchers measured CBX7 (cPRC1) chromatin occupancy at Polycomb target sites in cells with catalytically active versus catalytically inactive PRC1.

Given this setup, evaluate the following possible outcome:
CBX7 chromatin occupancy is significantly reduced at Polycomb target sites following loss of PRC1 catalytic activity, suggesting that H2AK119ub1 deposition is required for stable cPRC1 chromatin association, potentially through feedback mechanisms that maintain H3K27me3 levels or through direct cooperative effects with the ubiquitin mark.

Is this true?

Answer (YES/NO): YES